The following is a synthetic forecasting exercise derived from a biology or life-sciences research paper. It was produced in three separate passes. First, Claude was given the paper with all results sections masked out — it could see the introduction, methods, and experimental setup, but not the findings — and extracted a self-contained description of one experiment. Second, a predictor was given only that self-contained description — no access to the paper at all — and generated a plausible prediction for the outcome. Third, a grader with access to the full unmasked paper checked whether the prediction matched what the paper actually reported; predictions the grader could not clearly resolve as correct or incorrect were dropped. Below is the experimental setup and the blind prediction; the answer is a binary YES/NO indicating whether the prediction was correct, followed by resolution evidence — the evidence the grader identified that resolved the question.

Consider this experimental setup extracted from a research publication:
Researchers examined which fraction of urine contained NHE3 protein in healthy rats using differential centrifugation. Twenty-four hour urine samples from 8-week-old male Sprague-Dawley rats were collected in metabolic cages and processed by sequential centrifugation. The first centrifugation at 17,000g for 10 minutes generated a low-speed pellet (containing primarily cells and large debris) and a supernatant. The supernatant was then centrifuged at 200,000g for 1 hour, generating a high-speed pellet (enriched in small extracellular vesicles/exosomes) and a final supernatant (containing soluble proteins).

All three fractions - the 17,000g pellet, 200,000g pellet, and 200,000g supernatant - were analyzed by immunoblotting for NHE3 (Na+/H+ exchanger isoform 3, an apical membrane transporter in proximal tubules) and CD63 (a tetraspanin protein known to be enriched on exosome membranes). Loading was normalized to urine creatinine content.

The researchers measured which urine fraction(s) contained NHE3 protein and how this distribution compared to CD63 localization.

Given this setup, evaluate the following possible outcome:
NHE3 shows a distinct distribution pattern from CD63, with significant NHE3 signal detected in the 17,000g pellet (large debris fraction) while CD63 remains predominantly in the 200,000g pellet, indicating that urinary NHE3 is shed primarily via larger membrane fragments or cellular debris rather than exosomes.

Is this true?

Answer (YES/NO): NO